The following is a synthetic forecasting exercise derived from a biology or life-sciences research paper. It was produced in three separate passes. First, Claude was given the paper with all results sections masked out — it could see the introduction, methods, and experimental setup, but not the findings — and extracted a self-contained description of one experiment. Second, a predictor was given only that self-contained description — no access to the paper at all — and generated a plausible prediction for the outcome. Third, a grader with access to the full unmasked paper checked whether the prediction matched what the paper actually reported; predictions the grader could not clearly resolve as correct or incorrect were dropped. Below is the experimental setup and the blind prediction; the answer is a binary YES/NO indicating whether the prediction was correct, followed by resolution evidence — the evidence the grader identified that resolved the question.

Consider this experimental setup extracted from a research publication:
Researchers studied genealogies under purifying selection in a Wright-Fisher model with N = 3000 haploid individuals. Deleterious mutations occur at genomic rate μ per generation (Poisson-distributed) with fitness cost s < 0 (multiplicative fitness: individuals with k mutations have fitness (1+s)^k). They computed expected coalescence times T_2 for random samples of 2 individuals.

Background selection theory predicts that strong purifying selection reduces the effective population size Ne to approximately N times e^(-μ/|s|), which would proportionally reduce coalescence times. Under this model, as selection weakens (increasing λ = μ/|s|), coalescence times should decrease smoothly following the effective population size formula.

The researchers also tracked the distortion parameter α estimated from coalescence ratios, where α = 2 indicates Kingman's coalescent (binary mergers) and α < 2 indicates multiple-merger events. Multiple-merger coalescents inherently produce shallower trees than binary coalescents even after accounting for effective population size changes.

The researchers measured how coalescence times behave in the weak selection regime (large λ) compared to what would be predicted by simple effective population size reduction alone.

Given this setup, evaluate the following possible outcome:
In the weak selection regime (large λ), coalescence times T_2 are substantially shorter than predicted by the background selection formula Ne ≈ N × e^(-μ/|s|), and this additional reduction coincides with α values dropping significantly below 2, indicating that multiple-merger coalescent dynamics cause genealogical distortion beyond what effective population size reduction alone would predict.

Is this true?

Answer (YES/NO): YES